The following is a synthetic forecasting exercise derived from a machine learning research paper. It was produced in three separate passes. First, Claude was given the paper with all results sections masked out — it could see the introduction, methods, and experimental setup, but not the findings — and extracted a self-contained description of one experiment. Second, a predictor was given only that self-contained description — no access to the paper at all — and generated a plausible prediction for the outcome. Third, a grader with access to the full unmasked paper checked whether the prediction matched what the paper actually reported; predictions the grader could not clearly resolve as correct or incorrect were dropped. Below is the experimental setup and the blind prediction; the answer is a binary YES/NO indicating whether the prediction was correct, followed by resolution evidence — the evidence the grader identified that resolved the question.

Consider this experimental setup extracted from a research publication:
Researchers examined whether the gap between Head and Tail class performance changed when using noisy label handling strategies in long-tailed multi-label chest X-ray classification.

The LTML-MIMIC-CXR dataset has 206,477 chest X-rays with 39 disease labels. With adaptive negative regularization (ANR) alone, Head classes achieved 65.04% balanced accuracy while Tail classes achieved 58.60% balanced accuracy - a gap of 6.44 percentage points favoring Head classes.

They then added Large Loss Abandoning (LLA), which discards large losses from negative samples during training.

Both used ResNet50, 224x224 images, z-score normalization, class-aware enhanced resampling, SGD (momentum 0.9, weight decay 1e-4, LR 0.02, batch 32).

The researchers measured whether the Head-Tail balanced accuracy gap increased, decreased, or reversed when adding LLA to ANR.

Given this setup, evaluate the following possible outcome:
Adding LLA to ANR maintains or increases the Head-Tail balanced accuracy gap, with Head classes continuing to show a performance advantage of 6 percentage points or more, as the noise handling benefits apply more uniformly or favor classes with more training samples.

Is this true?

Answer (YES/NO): NO